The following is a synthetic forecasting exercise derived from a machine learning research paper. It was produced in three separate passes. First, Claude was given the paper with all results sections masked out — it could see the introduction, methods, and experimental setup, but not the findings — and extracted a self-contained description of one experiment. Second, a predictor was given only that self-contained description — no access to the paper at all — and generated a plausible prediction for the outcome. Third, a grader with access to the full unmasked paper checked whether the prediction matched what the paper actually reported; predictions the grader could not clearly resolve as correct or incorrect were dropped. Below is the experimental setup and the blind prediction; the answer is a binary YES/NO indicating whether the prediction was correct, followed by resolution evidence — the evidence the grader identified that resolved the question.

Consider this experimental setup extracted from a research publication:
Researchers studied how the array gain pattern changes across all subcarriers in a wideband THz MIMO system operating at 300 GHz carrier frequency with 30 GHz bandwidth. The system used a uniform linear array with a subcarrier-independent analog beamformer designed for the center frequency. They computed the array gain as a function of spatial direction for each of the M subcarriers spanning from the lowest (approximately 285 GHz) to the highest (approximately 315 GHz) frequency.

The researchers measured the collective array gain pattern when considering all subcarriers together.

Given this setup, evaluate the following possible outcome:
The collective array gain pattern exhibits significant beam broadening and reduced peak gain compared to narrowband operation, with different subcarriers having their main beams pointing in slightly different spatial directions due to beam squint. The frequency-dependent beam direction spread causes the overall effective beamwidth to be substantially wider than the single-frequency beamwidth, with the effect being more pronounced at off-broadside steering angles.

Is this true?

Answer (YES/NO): NO